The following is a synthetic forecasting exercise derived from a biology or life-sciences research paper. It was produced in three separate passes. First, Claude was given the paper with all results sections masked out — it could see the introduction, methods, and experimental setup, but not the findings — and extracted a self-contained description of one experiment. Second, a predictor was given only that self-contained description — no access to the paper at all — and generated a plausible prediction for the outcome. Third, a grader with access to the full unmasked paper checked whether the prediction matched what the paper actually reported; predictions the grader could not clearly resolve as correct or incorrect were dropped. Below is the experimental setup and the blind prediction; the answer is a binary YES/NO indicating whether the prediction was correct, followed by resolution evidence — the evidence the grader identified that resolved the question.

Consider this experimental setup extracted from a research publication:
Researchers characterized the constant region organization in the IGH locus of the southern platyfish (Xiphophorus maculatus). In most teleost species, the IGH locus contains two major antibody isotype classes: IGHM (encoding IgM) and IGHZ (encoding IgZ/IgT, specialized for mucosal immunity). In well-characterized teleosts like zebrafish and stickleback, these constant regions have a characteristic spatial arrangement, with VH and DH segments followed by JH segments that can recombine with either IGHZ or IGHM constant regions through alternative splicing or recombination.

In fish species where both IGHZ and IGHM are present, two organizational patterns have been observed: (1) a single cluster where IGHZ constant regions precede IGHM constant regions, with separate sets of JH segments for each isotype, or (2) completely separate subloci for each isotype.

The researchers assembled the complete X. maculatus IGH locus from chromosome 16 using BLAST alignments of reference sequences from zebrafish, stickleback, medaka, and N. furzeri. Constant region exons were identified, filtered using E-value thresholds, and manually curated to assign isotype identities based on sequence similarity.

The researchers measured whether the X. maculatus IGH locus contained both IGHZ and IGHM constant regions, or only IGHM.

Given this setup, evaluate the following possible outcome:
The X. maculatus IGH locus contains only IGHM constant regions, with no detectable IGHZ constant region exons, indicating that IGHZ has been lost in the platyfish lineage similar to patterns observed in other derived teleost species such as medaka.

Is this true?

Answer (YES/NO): NO